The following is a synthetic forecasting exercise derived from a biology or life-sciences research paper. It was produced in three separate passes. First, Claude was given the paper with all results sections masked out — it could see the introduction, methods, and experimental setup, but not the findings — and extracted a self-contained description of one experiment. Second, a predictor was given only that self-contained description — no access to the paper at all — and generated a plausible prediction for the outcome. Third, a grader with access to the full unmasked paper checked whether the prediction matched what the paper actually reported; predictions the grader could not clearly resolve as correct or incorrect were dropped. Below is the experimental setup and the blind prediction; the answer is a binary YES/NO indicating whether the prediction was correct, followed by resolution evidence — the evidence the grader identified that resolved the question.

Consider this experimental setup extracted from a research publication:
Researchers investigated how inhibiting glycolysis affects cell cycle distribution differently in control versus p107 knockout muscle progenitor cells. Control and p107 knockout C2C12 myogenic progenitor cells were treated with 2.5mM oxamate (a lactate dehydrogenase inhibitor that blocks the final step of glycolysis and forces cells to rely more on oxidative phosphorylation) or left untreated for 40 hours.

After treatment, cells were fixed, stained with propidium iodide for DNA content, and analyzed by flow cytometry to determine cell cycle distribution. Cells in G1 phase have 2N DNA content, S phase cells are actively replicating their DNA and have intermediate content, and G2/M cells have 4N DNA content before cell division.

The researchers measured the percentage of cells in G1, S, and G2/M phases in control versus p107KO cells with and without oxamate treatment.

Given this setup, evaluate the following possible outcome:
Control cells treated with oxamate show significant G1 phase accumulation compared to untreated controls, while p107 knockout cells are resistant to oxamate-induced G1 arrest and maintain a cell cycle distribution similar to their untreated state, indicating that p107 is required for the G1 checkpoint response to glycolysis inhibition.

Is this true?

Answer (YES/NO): YES